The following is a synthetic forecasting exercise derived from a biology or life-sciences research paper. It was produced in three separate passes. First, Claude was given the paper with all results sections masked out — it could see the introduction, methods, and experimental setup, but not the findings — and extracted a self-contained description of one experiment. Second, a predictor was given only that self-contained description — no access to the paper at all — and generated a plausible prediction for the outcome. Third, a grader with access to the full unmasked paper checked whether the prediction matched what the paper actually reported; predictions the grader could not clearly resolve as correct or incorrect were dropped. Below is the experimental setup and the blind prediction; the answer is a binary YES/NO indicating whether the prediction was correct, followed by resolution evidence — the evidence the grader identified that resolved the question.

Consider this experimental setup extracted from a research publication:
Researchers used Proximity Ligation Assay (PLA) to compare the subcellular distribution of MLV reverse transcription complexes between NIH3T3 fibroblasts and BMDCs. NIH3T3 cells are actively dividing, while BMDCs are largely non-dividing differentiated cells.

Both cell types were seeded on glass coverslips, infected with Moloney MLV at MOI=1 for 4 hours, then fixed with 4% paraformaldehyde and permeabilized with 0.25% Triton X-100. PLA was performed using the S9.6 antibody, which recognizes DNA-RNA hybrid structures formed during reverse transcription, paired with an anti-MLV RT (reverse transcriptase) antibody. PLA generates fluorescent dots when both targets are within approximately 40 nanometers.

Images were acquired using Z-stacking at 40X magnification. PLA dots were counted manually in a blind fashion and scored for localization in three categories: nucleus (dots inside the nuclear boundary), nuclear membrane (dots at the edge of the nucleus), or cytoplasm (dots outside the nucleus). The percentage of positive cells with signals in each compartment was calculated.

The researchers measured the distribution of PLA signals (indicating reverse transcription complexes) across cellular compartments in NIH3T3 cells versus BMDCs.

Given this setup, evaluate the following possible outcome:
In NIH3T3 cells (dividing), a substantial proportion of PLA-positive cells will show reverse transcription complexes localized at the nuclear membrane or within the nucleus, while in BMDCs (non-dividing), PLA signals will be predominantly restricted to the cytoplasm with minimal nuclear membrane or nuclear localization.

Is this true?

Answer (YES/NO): NO